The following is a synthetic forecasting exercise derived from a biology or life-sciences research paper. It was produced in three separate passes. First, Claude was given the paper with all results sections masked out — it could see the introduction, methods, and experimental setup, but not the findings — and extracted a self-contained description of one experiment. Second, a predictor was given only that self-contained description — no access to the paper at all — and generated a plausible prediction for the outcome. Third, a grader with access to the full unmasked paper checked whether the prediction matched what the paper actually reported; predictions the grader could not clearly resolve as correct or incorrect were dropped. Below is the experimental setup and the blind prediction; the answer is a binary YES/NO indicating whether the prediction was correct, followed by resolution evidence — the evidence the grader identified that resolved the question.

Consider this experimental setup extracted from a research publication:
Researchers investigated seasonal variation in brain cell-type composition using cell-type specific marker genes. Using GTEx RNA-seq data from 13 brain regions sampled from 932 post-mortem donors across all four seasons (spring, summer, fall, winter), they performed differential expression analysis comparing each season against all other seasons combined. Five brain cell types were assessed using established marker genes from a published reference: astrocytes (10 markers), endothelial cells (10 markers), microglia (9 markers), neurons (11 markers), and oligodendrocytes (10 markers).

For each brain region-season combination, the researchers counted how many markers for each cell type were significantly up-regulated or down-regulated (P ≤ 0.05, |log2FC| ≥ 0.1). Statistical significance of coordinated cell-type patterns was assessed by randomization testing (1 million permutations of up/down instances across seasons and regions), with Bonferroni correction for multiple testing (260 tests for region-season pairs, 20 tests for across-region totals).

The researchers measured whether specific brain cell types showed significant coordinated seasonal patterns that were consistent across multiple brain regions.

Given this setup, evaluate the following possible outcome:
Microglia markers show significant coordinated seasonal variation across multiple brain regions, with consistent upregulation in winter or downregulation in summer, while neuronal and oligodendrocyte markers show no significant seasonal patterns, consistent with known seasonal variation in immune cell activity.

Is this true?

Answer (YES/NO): NO